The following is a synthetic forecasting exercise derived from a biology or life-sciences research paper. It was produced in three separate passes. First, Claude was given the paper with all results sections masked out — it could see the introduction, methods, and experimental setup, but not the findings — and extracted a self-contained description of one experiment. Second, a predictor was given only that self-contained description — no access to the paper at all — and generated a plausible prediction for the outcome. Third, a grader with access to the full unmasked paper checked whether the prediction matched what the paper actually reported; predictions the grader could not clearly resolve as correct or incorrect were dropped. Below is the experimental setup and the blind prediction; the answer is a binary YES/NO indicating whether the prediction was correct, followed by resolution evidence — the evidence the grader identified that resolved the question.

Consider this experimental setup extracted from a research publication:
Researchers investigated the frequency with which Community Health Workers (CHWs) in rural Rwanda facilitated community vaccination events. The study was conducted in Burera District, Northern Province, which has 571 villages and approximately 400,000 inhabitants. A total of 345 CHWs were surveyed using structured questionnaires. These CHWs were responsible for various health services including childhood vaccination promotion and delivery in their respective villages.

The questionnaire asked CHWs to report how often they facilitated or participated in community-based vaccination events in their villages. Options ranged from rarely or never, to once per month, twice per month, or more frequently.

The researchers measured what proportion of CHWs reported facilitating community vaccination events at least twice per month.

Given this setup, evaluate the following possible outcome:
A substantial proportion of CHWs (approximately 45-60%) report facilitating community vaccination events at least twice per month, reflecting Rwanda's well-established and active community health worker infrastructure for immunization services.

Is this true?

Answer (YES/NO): YES